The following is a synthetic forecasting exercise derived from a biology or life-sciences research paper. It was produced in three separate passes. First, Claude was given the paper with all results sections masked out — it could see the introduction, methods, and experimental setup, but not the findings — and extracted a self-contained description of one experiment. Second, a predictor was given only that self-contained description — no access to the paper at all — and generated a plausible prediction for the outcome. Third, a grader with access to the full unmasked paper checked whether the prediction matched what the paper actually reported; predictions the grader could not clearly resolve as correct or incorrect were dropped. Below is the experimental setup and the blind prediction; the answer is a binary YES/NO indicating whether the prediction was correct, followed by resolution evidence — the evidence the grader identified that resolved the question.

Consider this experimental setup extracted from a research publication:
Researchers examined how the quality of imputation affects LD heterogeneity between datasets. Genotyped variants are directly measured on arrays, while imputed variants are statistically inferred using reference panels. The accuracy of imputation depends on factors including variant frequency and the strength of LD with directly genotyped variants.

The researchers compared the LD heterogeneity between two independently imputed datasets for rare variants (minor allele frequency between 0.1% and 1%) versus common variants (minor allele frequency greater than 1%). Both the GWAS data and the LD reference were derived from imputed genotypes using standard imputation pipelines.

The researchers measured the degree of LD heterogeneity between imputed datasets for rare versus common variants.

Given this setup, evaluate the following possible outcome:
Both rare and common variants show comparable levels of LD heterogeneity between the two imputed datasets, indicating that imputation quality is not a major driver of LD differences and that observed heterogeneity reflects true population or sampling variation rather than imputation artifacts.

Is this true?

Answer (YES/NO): NO